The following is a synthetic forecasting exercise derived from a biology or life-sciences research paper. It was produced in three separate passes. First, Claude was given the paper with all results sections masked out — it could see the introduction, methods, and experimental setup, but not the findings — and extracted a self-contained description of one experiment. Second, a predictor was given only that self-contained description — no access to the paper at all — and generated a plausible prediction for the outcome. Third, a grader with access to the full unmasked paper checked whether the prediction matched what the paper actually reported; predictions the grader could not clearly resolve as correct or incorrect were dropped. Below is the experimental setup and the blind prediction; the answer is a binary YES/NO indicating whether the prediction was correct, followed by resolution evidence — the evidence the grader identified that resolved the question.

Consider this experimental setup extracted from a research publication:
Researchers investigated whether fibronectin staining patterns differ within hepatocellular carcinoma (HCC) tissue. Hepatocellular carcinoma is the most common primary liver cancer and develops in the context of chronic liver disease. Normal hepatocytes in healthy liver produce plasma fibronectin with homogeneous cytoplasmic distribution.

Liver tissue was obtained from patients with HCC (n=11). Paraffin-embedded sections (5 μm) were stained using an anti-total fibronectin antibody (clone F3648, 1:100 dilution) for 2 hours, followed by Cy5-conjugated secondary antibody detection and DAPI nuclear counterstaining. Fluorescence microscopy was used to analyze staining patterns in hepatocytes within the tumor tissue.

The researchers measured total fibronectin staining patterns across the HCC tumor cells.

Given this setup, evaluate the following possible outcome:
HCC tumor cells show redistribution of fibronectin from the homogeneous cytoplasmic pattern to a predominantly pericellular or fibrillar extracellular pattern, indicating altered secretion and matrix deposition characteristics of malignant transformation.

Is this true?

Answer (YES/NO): NO